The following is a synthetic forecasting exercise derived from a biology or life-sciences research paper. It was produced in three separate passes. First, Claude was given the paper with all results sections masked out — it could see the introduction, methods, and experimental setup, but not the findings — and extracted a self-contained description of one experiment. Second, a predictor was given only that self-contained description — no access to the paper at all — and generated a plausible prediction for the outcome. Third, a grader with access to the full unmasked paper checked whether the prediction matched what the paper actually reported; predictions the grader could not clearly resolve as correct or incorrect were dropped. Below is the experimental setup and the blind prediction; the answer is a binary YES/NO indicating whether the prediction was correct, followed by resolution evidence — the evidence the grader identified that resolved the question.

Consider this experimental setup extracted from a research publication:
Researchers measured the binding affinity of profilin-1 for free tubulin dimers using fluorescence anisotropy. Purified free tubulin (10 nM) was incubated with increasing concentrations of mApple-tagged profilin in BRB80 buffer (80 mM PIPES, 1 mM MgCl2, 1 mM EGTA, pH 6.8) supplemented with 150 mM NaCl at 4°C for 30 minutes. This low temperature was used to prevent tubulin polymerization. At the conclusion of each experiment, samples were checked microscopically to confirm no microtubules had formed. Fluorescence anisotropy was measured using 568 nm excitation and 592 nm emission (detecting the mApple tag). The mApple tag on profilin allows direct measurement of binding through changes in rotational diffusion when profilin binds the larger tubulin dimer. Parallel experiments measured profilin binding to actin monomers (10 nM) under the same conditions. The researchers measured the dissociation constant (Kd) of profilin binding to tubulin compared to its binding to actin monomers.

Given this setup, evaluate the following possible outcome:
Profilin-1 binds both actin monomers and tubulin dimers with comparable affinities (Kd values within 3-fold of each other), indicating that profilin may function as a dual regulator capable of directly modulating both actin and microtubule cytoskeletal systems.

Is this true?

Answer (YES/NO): NO